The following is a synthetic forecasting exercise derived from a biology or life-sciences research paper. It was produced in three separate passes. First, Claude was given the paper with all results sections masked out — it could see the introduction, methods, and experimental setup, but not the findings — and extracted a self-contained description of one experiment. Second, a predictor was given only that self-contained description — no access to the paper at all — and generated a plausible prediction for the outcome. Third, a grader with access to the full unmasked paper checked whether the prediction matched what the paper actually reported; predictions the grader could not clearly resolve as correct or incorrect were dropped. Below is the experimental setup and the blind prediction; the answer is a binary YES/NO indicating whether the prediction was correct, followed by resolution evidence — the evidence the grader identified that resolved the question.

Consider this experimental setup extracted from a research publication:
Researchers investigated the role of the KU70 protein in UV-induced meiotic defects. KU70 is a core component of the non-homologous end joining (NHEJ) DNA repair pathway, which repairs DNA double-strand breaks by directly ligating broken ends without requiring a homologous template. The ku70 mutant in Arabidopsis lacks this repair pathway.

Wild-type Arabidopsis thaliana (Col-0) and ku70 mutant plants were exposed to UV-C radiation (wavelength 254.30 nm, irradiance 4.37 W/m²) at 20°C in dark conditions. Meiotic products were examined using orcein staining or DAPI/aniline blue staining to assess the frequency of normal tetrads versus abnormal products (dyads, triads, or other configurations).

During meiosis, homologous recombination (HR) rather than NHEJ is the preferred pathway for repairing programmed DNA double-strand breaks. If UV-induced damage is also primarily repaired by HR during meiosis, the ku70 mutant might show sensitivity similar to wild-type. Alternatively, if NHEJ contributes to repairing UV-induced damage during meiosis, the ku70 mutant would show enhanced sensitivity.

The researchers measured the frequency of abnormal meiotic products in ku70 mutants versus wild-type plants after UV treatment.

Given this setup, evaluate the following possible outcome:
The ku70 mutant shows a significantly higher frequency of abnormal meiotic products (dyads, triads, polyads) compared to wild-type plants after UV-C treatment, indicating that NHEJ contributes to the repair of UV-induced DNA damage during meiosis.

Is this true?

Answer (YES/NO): NO